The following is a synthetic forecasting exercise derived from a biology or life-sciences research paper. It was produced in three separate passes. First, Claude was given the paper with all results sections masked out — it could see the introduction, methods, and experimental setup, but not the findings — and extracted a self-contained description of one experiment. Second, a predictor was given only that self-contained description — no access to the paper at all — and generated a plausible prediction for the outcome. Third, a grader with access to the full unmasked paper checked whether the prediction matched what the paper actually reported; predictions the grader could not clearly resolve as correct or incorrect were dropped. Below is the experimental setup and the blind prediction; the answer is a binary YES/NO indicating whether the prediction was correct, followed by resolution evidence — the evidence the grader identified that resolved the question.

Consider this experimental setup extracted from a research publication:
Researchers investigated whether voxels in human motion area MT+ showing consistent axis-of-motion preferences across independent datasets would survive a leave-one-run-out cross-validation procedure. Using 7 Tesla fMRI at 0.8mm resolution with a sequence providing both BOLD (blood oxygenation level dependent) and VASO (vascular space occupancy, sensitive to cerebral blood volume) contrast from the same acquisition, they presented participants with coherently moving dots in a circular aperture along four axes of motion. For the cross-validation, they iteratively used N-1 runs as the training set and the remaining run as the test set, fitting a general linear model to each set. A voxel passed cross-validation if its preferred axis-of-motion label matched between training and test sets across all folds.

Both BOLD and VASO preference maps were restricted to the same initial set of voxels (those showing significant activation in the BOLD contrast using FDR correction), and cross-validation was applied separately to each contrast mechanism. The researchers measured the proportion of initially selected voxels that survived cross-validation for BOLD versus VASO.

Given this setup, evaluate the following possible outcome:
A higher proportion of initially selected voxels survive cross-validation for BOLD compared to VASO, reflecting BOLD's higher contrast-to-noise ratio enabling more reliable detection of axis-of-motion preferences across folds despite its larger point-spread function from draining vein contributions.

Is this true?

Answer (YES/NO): YES